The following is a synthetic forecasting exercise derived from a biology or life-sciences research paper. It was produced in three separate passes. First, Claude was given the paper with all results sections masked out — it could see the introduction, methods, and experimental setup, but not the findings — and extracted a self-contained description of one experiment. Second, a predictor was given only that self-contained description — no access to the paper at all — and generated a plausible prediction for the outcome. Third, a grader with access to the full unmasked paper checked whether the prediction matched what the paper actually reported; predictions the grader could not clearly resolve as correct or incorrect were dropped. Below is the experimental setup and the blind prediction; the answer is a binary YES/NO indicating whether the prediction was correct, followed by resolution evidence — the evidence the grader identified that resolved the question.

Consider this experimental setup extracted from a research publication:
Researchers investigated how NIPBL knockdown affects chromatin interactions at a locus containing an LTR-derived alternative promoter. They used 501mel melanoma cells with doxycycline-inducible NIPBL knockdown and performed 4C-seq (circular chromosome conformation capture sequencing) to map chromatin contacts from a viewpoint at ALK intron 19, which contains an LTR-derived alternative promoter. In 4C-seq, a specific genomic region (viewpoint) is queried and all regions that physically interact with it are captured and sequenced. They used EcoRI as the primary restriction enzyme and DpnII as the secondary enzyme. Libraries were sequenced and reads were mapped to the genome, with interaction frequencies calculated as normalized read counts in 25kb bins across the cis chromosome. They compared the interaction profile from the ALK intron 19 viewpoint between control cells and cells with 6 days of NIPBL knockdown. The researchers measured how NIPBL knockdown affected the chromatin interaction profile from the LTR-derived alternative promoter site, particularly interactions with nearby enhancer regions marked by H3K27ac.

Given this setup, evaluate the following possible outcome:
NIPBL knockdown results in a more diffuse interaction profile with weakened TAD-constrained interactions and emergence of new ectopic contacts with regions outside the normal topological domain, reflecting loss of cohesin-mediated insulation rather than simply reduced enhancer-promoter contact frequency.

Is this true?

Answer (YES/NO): NO